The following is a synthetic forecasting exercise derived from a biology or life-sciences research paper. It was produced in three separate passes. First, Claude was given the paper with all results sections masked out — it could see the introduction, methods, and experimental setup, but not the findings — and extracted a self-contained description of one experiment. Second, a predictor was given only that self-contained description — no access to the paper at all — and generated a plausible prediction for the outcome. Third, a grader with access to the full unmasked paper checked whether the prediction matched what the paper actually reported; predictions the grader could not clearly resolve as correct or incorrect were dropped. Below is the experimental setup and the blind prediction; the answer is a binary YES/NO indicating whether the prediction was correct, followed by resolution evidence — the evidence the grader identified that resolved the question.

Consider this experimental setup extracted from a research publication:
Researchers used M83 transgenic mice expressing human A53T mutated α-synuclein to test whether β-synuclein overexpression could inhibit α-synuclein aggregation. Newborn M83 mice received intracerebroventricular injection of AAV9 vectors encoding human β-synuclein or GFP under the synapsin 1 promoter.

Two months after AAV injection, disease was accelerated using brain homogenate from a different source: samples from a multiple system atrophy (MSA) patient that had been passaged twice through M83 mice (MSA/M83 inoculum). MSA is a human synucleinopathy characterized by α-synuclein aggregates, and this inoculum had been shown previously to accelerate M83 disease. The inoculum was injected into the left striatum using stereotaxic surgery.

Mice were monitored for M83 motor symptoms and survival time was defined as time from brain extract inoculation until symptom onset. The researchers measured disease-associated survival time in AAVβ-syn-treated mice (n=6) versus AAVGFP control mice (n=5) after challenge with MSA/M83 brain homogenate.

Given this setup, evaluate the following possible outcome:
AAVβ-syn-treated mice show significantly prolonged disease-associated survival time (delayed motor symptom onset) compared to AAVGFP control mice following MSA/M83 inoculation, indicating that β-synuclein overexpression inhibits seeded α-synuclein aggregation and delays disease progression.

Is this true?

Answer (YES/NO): NO